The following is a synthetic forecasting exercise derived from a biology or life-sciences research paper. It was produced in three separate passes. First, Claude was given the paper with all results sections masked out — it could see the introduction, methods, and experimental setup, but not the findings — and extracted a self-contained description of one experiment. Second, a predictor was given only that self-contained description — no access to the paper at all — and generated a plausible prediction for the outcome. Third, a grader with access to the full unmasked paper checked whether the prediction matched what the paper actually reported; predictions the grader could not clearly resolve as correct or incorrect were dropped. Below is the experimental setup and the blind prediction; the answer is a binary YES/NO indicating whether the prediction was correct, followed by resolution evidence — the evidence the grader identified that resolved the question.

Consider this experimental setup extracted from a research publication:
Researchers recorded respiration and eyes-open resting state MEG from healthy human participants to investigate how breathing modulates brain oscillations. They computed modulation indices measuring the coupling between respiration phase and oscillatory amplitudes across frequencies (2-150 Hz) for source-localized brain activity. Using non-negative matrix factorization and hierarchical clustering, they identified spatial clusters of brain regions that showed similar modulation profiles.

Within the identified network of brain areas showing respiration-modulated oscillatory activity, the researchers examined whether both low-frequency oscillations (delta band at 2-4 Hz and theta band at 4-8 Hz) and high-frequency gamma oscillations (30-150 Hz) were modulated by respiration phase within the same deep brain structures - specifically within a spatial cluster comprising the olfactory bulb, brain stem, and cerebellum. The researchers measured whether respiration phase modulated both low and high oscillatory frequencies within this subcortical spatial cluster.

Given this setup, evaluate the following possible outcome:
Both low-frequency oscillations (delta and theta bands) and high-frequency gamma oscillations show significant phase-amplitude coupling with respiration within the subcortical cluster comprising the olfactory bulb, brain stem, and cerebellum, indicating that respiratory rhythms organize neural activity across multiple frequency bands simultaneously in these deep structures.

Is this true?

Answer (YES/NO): YES